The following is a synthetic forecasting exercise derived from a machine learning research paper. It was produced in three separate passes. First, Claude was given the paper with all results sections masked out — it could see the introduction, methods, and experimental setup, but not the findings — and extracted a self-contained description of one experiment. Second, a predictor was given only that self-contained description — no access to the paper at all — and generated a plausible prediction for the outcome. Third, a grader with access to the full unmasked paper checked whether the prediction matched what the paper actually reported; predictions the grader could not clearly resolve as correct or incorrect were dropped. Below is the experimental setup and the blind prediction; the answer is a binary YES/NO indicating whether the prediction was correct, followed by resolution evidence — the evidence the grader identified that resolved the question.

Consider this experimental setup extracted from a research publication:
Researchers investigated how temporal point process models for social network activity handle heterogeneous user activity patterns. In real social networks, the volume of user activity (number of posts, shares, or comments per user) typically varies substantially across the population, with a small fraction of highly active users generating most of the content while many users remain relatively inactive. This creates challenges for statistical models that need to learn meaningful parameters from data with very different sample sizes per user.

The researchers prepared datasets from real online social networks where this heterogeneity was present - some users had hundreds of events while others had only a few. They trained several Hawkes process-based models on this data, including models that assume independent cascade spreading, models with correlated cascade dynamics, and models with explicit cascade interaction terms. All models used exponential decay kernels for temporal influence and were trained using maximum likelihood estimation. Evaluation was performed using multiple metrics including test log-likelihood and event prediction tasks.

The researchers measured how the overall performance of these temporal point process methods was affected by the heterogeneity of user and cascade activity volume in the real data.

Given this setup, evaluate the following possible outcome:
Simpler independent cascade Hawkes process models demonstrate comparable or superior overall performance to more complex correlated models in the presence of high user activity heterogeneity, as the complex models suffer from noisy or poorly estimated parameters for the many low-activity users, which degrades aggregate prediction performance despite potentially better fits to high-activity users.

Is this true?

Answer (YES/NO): NO